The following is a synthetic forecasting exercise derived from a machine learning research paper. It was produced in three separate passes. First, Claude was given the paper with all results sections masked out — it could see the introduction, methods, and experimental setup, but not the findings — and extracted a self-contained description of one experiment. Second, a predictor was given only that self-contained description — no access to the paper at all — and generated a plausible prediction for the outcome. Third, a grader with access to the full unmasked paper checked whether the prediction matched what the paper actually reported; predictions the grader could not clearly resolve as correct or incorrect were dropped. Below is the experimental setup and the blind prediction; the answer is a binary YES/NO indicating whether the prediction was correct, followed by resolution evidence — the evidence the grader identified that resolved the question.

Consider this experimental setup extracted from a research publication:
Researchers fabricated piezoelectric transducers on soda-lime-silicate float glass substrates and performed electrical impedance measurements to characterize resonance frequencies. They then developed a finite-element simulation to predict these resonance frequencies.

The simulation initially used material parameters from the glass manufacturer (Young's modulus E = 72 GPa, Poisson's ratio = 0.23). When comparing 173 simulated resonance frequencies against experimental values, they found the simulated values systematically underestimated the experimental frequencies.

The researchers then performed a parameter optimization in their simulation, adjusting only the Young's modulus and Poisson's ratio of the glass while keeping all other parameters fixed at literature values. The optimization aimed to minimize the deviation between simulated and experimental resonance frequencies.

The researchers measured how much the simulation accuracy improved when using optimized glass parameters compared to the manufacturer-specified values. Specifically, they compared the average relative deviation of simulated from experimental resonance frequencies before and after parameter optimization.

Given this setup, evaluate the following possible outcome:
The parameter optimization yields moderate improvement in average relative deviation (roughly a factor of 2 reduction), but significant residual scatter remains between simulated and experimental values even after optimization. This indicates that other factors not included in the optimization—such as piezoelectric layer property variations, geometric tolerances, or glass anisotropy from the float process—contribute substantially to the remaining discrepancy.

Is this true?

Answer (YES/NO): NO